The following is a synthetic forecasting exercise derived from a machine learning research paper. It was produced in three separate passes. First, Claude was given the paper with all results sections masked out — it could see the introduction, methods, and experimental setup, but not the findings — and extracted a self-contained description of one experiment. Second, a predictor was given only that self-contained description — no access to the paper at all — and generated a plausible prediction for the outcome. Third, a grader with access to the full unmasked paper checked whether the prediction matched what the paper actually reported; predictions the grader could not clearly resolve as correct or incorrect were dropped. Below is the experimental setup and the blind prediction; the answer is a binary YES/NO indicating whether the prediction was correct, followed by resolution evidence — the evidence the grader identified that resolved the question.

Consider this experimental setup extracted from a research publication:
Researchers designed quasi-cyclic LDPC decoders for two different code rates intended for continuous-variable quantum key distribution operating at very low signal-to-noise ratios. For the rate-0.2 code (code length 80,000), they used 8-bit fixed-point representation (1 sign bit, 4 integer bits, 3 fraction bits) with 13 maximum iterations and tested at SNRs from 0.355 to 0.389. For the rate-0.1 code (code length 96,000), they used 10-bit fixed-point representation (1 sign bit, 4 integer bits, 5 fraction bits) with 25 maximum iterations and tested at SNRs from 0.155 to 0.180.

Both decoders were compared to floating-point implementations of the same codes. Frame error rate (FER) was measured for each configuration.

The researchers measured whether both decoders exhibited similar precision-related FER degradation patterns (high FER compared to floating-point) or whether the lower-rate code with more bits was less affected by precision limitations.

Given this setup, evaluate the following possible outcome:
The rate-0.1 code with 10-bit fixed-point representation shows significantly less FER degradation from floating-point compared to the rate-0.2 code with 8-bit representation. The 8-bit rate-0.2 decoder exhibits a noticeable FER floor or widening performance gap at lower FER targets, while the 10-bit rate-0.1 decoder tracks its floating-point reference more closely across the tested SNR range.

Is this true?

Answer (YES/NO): NO